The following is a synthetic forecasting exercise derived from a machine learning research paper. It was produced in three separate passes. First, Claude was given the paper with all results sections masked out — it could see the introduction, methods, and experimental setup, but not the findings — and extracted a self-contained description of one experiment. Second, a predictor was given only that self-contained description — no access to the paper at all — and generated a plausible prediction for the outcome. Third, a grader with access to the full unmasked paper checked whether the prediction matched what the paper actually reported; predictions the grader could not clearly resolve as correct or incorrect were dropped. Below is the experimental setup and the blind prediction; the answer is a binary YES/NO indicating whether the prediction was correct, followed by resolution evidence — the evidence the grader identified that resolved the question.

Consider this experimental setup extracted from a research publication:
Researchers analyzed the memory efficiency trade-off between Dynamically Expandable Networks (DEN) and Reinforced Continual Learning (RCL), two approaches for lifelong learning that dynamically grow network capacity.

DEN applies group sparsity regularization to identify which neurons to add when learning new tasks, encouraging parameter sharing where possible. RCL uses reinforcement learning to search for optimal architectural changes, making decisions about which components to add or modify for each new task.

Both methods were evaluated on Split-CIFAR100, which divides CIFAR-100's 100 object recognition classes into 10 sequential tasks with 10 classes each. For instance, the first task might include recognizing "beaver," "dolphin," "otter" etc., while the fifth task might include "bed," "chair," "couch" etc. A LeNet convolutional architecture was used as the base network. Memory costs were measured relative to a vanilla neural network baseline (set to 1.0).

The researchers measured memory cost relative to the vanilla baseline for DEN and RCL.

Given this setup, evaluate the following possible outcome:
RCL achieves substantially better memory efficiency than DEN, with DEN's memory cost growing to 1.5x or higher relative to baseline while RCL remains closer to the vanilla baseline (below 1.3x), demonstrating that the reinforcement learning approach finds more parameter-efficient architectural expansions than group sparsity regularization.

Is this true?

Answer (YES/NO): NO